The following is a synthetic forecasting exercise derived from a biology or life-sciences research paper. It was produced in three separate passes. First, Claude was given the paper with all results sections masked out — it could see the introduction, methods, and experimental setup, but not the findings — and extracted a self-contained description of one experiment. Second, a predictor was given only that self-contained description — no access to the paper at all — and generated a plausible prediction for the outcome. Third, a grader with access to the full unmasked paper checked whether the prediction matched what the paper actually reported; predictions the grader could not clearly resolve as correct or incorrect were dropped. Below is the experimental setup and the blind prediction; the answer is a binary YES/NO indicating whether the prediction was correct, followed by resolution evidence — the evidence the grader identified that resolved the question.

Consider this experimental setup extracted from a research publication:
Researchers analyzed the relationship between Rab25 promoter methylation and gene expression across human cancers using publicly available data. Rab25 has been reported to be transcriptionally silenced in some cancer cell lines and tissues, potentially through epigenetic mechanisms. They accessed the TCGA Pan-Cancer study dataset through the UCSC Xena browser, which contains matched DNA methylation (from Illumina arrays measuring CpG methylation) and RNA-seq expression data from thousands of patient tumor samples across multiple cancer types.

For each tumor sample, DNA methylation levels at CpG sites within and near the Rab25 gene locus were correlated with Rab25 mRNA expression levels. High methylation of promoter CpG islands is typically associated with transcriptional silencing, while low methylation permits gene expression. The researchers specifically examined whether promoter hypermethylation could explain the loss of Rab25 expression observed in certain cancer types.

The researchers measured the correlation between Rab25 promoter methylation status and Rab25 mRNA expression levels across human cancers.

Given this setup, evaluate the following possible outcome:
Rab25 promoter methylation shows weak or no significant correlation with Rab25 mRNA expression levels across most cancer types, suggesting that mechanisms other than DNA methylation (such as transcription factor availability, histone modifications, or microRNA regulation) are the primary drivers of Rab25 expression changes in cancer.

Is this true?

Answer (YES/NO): NO